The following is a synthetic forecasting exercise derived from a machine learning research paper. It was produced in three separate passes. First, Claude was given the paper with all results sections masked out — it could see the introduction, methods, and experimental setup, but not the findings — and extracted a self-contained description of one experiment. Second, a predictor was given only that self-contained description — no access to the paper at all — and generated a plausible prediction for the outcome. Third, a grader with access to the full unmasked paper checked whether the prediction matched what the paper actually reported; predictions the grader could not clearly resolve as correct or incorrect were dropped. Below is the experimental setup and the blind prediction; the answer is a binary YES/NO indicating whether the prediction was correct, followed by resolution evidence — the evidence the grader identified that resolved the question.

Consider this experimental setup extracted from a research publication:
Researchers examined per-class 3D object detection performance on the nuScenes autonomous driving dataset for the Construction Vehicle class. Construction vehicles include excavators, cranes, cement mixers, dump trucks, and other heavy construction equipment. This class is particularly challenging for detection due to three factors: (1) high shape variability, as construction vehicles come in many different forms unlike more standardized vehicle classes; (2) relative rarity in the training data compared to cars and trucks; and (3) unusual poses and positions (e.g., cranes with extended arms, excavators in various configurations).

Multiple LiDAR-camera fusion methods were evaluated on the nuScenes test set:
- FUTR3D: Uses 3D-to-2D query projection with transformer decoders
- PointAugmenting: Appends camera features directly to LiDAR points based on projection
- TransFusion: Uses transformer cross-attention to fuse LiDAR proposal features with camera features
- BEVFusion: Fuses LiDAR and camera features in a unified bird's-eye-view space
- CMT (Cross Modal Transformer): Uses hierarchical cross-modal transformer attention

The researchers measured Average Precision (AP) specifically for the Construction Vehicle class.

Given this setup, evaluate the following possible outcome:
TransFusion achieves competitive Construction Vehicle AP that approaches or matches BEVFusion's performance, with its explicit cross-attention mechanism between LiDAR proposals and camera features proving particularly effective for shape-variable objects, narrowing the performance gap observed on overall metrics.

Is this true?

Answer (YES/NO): NO